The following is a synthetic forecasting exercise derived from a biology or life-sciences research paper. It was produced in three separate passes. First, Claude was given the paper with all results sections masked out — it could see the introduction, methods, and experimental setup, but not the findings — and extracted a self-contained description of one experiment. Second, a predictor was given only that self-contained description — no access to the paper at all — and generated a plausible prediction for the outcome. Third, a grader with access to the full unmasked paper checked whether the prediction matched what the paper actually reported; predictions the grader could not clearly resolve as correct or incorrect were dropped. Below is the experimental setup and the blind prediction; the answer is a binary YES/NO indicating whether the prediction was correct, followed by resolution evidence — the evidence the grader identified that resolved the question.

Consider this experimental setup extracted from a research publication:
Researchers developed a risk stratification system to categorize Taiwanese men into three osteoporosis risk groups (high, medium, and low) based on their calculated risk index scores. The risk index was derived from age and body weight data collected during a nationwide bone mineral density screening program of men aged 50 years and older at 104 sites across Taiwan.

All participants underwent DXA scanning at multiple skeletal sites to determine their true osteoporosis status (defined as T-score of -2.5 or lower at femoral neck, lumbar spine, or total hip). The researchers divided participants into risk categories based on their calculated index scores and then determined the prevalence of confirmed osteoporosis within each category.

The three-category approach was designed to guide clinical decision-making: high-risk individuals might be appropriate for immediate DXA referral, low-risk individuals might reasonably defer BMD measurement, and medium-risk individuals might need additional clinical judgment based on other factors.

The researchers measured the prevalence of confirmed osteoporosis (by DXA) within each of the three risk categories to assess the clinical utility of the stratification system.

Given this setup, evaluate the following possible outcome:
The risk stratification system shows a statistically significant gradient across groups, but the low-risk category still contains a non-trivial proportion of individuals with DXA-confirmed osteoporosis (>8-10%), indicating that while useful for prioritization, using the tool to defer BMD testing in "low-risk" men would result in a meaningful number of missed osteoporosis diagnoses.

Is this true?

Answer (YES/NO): YES